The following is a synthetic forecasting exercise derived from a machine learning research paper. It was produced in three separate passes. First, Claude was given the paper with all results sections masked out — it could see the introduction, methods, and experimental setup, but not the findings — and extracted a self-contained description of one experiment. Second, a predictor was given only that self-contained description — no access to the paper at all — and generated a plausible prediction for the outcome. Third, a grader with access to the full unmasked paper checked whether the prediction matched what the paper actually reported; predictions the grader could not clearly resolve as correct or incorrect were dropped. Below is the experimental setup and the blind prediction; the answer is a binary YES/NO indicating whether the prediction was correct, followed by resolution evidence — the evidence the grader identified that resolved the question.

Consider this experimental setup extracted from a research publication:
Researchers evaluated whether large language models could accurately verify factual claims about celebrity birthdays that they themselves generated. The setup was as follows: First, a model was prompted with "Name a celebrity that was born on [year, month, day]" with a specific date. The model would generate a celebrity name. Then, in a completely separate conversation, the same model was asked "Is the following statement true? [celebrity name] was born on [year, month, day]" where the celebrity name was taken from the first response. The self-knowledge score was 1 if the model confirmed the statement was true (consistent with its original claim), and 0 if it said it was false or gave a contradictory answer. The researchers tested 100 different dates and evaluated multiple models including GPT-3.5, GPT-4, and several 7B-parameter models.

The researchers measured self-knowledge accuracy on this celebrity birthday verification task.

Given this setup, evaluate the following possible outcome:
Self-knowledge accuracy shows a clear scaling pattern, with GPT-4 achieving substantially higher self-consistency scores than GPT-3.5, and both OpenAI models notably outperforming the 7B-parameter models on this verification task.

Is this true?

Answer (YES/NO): NO